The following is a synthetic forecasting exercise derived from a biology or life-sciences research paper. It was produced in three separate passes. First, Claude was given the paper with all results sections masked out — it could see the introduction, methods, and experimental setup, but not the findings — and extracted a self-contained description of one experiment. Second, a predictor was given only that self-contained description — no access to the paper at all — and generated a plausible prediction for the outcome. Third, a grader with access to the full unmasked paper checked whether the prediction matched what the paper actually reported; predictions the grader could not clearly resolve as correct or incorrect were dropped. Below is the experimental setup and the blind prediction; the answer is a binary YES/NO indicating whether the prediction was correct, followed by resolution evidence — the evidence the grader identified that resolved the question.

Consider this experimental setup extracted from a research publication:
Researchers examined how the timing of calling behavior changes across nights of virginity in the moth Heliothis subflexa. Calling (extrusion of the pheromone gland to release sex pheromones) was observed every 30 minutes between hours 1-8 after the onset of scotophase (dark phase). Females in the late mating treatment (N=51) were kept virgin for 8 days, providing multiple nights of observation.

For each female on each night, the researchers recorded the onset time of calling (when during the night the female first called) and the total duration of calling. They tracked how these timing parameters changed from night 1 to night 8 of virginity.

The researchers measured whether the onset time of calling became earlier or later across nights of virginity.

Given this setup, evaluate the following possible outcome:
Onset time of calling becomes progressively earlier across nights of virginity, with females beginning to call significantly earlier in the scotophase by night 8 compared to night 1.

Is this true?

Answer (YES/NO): NO